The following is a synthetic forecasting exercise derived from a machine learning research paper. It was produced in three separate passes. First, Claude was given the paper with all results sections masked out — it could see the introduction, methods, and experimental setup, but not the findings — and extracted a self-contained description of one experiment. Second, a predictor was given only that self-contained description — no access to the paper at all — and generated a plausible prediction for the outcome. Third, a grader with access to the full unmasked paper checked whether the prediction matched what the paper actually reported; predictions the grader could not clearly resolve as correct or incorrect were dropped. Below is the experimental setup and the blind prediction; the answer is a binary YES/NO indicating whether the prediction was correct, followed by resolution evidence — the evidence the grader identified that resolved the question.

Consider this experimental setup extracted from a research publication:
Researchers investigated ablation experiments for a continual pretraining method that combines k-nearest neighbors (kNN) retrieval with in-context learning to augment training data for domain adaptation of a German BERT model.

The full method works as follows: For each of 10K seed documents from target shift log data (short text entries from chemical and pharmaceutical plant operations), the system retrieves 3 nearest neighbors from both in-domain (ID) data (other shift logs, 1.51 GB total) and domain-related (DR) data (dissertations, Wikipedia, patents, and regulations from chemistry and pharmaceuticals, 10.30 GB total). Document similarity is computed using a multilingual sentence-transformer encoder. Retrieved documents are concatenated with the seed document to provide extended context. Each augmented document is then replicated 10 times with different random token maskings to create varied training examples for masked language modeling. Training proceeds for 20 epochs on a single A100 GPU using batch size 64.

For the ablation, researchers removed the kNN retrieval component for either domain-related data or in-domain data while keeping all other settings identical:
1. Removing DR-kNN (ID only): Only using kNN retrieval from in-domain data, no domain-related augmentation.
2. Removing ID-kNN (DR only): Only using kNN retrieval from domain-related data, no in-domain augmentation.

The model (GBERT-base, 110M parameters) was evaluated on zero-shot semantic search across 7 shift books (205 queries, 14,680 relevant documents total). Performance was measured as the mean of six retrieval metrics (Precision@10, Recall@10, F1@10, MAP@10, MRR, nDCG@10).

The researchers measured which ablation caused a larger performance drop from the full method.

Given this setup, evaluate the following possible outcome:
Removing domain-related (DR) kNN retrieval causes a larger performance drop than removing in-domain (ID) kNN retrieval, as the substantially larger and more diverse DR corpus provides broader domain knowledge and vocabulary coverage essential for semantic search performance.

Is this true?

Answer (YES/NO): NO